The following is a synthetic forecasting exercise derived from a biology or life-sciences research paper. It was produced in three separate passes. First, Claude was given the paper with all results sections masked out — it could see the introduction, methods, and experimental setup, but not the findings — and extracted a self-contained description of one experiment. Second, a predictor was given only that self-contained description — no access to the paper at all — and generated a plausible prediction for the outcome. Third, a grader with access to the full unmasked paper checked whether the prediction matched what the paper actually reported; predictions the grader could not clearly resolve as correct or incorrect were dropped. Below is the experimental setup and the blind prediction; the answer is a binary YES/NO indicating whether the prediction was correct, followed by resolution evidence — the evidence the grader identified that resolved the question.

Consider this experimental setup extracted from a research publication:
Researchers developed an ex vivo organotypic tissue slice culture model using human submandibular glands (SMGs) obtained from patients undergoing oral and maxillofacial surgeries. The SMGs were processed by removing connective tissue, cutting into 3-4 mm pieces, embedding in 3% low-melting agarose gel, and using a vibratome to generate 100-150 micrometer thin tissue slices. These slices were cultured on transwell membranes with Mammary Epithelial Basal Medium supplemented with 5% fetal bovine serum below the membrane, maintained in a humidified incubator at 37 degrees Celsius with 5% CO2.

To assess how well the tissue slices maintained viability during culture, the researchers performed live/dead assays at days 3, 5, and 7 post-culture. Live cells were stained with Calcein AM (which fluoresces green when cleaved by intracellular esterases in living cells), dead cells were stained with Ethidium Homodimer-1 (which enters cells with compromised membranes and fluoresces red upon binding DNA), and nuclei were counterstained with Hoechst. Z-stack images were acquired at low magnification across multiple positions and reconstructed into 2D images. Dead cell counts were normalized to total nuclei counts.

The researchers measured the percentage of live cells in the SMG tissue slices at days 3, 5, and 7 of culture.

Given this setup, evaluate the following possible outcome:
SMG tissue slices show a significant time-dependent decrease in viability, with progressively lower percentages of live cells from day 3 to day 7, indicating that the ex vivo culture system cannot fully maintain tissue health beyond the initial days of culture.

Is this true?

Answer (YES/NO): NO